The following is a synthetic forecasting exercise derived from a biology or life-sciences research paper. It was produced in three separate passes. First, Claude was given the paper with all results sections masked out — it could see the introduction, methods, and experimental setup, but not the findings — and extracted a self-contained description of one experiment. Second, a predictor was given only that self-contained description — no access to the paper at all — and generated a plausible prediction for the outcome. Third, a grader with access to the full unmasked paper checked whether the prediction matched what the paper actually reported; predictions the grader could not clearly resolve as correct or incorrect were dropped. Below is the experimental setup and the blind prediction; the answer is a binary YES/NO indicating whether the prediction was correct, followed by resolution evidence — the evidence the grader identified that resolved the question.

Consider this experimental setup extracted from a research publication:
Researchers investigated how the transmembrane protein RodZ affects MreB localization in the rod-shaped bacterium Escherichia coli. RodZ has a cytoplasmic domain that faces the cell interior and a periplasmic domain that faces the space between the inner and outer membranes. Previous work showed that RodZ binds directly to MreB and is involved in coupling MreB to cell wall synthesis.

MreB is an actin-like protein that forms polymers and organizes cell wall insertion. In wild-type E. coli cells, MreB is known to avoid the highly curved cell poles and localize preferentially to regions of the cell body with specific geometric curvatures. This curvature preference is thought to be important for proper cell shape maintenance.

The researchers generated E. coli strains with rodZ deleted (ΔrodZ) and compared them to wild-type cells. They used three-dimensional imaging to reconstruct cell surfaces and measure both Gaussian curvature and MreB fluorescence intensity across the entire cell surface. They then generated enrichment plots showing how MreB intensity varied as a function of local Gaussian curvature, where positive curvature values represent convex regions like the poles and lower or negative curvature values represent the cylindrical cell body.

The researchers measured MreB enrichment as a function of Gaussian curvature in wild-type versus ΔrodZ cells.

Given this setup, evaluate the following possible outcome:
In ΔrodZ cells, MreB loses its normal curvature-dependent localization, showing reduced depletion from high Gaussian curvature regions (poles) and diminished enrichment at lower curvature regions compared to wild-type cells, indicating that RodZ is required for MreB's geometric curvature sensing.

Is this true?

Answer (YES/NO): YES